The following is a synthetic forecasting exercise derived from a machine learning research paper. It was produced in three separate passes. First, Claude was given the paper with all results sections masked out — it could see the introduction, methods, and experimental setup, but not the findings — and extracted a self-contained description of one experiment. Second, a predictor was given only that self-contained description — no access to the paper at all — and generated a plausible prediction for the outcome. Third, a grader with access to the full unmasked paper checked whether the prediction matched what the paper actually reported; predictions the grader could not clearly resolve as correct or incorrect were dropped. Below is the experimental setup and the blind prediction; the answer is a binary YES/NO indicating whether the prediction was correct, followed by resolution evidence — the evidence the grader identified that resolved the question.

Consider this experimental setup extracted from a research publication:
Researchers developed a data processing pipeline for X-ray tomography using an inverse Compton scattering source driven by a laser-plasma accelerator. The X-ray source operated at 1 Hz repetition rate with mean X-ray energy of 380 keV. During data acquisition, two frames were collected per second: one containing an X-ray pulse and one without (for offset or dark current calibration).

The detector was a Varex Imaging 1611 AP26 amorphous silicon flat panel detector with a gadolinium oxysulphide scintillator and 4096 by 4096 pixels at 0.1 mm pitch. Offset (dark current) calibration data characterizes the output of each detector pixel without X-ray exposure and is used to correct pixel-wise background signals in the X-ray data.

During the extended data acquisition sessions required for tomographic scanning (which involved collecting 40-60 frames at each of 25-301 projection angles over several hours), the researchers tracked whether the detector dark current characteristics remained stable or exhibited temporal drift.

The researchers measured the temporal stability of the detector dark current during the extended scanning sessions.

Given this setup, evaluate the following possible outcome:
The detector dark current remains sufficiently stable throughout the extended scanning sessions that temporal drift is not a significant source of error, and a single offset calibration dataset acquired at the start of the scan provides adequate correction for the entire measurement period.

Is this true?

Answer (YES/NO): NO